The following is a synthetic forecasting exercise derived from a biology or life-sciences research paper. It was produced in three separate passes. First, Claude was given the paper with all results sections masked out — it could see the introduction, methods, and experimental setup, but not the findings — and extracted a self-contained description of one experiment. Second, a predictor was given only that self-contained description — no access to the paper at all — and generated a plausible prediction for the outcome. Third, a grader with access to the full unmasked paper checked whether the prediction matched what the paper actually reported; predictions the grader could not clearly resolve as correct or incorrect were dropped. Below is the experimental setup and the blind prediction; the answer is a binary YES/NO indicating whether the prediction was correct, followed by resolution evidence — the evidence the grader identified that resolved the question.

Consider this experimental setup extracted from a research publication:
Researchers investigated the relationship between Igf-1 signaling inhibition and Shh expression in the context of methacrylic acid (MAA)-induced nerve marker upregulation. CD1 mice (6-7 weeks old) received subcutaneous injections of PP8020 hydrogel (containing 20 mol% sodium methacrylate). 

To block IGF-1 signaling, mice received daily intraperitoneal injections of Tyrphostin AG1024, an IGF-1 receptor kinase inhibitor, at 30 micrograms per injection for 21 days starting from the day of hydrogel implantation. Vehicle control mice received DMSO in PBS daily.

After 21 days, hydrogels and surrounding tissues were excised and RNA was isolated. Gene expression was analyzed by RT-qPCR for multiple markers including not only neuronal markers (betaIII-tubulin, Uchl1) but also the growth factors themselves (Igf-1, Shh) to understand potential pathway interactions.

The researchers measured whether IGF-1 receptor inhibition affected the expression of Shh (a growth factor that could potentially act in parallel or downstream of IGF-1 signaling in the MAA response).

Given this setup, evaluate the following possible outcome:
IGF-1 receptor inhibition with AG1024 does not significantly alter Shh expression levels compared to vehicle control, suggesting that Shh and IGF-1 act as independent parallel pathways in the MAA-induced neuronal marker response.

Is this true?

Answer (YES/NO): NO